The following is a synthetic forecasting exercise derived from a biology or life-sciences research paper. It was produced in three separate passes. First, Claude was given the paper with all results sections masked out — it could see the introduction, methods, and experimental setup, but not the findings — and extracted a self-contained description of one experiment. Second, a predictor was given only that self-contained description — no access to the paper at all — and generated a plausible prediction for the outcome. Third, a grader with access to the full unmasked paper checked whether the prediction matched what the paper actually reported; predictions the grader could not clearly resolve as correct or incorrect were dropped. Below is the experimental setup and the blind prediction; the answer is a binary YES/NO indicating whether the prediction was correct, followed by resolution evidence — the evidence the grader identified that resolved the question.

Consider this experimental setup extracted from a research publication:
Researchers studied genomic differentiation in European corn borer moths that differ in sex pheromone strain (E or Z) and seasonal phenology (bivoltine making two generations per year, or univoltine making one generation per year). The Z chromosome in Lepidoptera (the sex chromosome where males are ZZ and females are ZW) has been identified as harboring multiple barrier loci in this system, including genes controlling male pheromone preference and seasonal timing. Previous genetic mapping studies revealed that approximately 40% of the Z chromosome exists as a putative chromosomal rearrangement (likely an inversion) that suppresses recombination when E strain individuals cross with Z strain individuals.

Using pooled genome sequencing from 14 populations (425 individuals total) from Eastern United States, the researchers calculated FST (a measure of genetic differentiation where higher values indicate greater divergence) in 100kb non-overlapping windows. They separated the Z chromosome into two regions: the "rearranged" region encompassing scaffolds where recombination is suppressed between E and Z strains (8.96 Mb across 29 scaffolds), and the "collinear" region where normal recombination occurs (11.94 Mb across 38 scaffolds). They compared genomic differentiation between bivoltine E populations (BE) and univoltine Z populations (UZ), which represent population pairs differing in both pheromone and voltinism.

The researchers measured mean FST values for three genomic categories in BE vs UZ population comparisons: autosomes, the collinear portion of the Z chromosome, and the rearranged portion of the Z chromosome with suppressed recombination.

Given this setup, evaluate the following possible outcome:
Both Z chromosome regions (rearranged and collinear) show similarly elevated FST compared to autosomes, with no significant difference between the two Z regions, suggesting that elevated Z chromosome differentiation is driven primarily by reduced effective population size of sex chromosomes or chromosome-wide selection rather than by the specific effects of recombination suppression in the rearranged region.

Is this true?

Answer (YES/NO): NO